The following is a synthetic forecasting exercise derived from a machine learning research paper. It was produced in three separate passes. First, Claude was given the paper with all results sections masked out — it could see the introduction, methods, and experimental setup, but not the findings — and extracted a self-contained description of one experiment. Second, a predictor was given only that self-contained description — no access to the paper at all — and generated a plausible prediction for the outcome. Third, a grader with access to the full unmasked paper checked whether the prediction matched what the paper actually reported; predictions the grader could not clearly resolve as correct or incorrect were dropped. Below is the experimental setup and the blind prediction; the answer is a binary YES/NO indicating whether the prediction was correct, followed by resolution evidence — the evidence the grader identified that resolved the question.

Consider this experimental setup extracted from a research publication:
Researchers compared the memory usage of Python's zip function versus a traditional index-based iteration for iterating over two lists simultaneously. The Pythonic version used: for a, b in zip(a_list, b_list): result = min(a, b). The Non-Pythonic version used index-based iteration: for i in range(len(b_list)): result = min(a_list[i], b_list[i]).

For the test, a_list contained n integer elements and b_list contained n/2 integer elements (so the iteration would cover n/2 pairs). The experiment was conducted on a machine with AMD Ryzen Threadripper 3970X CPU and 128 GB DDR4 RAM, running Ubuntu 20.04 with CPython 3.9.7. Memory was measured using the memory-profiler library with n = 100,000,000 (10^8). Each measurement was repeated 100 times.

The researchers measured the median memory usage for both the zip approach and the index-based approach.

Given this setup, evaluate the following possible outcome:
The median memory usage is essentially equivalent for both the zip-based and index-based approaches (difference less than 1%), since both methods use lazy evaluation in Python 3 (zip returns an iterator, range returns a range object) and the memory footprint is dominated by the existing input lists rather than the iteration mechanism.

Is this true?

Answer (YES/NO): NO